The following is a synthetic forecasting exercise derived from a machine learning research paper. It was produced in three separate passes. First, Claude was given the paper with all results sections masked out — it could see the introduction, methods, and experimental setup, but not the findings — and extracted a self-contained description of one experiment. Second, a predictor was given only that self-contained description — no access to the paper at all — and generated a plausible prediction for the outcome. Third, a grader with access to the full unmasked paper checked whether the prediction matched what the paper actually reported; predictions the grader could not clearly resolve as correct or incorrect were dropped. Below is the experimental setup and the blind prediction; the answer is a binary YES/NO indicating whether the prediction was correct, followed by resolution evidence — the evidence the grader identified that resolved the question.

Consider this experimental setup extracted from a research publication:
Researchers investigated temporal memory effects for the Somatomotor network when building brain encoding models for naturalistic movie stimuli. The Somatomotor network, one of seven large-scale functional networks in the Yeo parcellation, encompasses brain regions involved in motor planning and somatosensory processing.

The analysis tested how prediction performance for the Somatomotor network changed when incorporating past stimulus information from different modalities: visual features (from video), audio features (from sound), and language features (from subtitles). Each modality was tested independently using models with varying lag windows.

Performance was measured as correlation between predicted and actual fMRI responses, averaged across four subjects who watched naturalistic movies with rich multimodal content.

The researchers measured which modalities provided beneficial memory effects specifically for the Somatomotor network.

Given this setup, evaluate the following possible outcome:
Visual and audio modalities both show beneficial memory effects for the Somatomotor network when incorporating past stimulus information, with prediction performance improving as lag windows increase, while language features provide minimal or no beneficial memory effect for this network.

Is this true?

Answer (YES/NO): YES